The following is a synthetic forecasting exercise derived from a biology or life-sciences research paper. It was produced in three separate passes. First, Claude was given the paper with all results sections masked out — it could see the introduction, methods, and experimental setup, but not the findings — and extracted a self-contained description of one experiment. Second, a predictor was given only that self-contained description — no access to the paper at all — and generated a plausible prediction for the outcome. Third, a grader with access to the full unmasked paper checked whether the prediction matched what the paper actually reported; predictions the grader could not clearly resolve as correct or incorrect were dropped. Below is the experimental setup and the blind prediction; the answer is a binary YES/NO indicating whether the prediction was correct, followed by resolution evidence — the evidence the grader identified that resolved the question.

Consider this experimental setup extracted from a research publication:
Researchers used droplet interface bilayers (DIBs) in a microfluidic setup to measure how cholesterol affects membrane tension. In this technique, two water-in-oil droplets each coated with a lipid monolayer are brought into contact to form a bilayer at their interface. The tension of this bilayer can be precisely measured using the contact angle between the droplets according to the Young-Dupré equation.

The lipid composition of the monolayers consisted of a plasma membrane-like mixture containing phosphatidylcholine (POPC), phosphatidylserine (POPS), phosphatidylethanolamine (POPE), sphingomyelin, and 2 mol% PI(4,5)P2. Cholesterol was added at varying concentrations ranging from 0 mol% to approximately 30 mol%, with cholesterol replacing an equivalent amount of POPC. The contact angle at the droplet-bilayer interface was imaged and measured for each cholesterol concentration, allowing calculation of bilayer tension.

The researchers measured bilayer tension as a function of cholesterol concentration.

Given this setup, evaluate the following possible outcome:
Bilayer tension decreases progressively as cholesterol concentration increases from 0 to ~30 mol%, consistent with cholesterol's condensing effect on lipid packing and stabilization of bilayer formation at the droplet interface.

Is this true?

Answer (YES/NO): NO